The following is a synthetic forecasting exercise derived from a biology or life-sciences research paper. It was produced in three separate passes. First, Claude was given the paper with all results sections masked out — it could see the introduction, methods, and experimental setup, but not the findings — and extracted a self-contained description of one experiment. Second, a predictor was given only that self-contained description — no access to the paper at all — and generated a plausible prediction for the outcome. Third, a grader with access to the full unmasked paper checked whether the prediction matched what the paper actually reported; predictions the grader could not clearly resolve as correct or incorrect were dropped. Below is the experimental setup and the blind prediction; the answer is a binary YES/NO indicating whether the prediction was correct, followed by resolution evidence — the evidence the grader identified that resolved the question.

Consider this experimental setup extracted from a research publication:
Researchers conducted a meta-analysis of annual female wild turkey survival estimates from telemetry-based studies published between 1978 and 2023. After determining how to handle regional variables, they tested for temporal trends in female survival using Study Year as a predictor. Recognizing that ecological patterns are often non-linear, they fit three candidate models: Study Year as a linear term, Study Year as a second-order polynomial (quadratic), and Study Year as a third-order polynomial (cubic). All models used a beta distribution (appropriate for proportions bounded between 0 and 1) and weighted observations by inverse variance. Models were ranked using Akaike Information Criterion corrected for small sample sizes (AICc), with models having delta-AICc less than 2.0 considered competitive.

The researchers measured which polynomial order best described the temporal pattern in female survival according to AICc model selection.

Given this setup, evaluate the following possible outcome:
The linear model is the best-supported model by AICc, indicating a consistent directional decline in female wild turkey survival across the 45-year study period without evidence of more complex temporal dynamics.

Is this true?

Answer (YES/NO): NO